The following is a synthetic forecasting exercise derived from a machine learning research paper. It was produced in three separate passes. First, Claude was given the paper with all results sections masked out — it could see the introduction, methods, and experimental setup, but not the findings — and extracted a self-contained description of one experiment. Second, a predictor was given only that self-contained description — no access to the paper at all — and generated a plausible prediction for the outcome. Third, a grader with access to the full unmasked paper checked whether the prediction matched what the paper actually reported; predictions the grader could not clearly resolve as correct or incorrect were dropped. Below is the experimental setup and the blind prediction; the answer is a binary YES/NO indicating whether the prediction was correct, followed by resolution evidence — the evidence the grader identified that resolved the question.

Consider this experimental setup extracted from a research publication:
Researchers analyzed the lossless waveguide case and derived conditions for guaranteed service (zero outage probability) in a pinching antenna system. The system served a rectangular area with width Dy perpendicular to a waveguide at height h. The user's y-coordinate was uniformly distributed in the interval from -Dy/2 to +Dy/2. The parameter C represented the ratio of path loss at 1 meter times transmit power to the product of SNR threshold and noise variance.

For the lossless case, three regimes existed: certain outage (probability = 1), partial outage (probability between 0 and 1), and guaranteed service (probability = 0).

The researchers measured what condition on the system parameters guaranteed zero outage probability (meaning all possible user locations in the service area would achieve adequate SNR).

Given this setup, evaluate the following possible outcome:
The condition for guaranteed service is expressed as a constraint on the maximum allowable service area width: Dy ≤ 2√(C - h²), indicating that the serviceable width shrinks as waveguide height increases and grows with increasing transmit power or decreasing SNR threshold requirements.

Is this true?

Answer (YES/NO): YES